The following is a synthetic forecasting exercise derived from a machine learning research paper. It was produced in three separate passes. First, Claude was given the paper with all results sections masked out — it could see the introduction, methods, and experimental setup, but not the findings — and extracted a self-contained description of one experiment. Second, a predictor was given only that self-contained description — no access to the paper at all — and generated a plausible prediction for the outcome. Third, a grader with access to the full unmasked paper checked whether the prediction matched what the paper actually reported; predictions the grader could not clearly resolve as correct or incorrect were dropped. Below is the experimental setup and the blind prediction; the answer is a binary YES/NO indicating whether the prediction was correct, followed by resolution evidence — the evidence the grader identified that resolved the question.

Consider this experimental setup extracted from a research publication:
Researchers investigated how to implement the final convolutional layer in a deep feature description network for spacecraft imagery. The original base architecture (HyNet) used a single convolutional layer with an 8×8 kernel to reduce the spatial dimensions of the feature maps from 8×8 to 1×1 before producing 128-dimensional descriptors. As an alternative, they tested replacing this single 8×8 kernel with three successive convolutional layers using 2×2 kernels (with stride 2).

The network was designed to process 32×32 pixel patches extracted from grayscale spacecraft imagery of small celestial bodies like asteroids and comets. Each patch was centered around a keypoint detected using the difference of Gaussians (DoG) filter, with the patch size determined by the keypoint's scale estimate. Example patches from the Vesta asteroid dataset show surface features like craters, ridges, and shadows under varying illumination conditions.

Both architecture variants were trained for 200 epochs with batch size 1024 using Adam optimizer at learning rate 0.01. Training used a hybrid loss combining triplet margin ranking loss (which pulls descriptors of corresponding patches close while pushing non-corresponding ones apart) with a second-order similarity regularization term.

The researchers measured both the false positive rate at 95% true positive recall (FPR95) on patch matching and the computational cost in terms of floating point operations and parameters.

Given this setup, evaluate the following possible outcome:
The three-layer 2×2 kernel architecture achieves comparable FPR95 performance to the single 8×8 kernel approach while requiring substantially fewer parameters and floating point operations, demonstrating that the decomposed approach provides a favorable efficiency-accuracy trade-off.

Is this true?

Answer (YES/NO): YES